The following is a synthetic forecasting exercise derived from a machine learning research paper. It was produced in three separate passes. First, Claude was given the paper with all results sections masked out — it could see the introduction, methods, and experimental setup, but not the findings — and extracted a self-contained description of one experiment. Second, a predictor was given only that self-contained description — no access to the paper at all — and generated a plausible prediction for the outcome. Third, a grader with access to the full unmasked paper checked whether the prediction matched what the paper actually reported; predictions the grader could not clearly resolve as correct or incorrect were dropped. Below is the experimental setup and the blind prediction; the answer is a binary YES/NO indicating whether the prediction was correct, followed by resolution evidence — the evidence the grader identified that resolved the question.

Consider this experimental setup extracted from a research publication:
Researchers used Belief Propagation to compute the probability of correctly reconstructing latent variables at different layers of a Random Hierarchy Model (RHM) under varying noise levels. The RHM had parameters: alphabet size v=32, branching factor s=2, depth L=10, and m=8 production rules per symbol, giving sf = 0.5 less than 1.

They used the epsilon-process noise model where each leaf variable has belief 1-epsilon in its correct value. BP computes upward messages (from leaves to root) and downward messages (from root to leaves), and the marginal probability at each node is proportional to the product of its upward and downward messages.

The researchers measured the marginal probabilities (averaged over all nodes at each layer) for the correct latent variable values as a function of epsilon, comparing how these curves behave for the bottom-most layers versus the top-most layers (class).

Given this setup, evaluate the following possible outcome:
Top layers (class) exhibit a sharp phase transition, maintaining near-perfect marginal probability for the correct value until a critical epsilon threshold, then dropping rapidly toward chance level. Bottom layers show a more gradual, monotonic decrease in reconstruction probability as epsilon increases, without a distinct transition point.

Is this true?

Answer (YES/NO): YES